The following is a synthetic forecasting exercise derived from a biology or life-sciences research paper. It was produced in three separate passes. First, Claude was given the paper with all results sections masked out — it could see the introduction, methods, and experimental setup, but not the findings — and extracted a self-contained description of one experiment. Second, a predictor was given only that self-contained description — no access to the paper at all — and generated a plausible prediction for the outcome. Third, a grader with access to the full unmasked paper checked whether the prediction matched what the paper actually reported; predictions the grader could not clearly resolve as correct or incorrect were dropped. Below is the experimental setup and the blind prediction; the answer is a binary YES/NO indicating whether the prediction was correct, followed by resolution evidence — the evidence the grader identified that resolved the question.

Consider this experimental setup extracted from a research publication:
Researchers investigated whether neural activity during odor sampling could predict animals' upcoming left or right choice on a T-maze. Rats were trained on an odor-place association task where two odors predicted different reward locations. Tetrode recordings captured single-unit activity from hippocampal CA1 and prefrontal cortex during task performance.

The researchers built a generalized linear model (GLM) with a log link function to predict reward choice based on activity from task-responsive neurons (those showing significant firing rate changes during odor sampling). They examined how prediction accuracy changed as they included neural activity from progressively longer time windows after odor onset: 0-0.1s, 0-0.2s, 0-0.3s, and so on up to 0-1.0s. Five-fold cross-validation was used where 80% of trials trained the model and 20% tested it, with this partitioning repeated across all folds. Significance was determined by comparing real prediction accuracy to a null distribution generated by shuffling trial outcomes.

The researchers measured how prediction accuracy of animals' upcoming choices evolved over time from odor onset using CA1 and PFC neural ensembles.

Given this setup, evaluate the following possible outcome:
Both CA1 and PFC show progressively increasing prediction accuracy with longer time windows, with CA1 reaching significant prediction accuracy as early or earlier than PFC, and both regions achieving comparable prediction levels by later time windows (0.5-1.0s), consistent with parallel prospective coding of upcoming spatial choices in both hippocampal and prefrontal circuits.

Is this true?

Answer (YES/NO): NO